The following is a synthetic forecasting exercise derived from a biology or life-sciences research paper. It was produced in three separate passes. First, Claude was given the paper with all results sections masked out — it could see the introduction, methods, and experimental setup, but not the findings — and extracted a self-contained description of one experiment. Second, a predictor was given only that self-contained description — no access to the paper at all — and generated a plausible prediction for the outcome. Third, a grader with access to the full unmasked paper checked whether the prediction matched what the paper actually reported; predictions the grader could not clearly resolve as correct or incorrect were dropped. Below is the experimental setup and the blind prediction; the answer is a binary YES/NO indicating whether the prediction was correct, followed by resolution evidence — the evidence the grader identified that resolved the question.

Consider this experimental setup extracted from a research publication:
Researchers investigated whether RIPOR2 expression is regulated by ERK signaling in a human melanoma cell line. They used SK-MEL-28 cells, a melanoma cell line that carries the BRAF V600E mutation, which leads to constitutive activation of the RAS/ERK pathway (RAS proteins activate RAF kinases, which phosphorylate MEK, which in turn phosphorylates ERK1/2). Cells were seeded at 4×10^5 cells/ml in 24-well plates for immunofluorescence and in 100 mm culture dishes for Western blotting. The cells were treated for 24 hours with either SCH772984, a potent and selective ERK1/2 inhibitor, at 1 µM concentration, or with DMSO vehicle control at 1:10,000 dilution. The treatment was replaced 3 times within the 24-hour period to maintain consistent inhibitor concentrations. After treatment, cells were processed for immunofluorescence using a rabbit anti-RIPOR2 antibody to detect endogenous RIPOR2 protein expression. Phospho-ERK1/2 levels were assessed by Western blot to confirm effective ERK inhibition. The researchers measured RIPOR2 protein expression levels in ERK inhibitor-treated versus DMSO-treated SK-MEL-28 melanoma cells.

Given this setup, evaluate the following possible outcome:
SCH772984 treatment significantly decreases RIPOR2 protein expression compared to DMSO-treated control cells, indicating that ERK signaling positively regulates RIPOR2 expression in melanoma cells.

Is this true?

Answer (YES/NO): YES